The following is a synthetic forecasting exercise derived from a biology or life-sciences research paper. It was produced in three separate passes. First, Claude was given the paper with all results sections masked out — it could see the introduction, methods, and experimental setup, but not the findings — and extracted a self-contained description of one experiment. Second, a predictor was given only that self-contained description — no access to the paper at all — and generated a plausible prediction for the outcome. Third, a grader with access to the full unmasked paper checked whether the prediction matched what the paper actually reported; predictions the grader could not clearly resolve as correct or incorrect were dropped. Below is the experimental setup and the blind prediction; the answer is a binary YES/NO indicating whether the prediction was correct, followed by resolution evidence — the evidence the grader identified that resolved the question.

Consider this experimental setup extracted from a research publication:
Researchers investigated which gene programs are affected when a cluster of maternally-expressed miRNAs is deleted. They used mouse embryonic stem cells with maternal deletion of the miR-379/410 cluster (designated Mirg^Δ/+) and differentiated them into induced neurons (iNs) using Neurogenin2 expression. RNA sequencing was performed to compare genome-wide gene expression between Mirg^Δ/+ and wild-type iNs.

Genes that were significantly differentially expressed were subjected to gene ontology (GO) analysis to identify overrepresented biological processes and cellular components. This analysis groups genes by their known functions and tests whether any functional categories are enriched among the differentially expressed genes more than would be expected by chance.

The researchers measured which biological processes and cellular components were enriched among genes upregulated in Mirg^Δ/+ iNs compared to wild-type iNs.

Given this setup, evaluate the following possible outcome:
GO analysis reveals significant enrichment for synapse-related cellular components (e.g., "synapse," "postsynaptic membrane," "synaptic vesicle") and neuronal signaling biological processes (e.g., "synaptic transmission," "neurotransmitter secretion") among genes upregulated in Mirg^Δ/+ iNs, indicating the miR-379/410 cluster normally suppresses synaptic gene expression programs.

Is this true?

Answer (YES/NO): NO